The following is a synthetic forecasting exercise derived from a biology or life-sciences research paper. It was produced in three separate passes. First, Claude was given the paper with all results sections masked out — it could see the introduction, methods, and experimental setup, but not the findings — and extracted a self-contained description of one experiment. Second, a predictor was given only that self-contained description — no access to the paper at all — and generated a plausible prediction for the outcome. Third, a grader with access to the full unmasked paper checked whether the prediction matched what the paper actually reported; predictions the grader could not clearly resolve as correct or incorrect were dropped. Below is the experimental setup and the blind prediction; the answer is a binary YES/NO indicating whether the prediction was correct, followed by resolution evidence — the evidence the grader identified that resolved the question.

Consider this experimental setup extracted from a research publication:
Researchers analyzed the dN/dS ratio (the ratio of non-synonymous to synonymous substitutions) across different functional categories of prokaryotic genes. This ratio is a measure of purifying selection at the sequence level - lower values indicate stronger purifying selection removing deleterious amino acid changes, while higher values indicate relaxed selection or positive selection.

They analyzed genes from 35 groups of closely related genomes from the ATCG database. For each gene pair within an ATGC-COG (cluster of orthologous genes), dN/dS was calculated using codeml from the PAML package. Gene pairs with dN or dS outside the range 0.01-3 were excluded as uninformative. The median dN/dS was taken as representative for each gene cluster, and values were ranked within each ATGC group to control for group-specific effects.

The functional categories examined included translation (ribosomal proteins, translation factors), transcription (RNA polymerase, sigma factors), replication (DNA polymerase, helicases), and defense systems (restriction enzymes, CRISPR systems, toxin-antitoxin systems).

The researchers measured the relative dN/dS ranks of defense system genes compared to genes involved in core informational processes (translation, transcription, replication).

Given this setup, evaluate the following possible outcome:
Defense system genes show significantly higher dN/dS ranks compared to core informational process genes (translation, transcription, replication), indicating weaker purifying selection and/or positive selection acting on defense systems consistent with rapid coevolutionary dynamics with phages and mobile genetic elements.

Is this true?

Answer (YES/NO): YES